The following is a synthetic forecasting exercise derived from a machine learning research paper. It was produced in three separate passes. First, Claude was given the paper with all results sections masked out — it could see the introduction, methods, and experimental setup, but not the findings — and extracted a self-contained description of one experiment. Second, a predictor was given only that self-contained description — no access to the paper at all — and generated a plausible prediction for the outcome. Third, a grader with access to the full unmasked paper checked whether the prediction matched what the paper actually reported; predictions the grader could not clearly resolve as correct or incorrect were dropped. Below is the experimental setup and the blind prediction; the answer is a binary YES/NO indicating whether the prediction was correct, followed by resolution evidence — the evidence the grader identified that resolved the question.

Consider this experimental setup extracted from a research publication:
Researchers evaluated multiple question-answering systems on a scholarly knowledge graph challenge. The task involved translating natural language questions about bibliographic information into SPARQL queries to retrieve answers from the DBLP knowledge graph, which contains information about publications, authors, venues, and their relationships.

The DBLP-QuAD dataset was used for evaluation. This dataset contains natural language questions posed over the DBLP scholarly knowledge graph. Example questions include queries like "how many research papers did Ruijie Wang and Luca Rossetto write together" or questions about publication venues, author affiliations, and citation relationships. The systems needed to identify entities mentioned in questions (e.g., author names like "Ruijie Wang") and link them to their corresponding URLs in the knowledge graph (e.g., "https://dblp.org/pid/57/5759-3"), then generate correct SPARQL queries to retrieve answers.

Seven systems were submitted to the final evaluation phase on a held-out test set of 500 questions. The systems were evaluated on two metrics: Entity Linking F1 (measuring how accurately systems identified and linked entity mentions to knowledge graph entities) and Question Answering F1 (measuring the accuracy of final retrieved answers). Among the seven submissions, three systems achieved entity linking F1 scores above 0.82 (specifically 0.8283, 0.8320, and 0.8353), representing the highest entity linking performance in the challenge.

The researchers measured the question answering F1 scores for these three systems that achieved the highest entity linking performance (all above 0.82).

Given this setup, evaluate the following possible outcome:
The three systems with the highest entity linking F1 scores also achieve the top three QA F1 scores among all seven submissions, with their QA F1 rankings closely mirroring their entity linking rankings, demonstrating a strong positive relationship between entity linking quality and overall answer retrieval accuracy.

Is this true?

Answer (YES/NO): NO